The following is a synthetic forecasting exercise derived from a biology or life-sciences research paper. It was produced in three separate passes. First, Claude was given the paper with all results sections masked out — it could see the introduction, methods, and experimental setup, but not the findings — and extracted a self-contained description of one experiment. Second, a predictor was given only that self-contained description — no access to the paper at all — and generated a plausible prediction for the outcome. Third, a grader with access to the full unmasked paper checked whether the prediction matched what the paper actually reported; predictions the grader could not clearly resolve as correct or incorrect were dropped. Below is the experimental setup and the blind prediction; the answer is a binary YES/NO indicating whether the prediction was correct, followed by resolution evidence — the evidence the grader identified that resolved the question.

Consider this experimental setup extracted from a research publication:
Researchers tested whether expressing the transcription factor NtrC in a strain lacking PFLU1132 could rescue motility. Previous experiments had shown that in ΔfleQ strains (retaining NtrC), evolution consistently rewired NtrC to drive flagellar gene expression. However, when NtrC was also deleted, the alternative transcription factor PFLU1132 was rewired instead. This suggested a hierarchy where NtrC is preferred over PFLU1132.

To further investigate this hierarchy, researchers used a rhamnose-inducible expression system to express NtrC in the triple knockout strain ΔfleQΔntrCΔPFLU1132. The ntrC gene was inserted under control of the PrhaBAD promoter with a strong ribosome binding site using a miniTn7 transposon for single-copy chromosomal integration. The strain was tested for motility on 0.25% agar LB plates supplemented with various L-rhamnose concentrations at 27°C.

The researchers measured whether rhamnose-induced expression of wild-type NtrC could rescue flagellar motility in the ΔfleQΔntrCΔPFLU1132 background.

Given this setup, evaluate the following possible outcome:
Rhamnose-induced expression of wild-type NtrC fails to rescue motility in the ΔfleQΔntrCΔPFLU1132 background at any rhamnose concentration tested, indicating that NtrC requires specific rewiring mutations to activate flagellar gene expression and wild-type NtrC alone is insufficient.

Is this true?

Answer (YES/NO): YES